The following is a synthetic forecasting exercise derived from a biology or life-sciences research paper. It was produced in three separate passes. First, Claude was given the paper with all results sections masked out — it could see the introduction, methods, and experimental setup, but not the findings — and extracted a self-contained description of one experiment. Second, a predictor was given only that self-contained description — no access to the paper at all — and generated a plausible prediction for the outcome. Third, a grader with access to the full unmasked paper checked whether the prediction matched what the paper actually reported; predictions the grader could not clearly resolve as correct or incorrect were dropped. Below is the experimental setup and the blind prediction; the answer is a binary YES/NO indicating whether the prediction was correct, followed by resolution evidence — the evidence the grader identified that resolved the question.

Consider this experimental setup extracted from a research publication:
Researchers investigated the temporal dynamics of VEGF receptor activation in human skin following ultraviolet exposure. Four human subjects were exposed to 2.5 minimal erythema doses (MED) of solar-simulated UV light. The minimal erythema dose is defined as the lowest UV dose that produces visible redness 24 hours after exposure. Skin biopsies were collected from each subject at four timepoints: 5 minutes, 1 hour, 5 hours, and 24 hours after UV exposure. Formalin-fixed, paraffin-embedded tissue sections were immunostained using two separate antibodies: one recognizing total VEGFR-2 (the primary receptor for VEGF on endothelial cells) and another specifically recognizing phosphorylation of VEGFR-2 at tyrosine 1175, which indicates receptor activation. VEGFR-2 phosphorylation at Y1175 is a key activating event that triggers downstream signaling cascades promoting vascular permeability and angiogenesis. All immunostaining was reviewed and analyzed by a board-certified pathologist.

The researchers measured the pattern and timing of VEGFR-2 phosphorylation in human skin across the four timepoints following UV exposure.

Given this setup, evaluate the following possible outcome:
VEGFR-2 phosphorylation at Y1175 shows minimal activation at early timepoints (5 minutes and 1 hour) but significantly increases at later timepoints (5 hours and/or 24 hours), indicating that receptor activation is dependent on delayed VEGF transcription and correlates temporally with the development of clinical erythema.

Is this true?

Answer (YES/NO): NO